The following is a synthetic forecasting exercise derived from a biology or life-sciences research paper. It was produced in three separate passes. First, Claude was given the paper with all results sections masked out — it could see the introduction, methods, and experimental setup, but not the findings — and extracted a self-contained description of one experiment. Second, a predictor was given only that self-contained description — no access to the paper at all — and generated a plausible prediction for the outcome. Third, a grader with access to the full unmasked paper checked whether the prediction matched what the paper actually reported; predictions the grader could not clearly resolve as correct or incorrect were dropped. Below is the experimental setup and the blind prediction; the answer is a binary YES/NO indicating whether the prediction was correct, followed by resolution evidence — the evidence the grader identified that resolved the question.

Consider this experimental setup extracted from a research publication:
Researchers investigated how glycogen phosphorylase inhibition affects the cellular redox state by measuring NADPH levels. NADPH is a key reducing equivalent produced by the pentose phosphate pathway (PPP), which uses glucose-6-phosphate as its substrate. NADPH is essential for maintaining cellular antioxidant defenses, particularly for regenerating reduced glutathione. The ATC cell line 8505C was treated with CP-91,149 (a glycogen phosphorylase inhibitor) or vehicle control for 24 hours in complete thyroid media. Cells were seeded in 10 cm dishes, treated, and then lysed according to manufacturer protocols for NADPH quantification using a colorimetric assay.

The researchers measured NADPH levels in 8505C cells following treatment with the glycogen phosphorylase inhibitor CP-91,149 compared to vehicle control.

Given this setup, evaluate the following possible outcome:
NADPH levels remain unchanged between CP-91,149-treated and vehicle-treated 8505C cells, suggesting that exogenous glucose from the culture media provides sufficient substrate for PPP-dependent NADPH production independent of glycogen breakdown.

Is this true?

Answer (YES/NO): NO